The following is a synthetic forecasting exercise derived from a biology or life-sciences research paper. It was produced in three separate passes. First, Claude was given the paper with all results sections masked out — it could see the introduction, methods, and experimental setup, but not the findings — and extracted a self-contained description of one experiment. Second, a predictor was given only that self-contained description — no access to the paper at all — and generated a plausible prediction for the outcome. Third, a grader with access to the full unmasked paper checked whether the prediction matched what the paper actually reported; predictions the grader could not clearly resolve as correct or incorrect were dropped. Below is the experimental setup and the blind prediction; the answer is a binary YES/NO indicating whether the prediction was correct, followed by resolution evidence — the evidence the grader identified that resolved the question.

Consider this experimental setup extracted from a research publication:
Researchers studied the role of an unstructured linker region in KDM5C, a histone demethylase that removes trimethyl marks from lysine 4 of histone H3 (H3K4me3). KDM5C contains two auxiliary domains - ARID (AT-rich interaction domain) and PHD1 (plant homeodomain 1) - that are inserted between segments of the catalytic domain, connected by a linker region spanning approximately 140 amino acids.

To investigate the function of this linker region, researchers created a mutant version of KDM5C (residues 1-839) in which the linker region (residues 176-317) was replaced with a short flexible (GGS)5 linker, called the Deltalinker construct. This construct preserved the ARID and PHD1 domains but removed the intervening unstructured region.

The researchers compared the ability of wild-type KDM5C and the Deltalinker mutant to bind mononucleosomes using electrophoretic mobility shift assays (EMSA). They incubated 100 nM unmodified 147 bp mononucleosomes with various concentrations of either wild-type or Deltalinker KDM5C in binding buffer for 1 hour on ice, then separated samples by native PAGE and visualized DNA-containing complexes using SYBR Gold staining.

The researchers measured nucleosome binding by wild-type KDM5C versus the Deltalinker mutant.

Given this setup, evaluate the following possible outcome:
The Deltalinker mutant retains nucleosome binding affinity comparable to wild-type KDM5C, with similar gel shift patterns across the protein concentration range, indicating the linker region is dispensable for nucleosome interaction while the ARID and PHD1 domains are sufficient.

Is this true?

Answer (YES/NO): NO